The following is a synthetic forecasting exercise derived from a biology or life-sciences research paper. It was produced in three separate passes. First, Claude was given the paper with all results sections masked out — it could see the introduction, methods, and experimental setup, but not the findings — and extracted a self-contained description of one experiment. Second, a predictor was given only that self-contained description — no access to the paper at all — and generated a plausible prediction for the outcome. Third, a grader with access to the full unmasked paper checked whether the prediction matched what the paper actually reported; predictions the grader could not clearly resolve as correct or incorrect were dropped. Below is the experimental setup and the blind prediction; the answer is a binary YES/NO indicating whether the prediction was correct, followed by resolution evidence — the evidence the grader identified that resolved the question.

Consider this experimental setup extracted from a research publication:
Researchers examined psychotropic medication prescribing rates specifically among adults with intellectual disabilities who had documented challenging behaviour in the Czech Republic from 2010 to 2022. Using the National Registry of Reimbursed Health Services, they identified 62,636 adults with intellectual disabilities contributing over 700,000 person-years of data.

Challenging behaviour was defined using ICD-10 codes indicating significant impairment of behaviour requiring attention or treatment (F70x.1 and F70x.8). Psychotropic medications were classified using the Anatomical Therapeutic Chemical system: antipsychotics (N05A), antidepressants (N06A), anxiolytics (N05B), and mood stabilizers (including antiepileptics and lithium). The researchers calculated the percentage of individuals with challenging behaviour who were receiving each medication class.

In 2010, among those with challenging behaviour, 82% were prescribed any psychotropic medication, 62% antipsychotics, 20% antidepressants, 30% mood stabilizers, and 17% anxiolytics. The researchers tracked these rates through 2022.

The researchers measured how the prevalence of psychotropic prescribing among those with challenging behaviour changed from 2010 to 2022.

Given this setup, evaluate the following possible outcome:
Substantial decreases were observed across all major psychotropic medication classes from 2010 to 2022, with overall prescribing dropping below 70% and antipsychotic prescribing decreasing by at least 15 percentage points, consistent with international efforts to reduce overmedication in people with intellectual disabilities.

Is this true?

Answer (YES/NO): NO